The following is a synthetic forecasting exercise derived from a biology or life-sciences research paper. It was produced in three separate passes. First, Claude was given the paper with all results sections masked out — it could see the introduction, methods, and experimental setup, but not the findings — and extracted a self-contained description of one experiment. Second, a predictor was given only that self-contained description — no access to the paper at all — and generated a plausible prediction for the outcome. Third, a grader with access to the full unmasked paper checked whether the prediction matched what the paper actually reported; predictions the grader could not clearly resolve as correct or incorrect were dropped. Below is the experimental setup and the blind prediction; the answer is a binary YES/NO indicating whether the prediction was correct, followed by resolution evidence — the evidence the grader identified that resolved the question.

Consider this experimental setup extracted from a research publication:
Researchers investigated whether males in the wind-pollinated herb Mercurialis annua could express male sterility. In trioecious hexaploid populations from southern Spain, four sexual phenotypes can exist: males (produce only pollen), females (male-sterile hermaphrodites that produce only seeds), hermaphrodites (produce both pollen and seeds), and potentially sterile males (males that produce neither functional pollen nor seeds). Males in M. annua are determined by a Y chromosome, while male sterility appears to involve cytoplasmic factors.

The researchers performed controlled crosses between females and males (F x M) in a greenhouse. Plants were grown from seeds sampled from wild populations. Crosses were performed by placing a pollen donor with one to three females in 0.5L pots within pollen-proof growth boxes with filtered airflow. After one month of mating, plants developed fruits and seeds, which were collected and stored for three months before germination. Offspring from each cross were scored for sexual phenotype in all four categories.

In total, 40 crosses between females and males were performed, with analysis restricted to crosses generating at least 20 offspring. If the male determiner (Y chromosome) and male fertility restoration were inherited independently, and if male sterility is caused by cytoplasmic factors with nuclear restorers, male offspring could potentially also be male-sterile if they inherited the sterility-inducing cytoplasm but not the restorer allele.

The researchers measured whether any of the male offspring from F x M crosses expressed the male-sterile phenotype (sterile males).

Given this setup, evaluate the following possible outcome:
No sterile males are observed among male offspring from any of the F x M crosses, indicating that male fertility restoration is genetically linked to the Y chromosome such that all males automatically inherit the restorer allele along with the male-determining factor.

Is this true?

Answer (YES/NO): NO